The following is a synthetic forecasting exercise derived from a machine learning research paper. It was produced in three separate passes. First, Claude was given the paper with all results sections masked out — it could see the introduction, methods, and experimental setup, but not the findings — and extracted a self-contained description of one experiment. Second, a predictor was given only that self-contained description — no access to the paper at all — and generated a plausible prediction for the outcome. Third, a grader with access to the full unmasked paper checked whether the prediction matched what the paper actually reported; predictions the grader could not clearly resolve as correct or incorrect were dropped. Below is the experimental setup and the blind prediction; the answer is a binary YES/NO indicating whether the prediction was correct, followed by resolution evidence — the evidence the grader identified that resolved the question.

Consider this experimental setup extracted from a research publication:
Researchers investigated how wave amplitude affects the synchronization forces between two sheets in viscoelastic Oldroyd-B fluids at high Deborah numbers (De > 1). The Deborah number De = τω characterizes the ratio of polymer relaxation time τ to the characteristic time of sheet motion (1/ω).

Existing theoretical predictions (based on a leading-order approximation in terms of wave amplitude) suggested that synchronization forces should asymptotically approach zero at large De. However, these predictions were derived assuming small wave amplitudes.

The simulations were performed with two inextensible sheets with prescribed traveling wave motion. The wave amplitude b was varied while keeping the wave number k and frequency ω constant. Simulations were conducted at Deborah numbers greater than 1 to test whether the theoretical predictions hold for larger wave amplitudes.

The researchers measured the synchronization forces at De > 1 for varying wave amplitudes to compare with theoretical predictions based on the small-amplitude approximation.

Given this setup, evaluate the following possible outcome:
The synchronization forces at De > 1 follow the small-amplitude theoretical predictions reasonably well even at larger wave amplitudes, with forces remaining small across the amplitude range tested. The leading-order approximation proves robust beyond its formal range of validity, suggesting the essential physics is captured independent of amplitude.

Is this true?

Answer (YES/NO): NO